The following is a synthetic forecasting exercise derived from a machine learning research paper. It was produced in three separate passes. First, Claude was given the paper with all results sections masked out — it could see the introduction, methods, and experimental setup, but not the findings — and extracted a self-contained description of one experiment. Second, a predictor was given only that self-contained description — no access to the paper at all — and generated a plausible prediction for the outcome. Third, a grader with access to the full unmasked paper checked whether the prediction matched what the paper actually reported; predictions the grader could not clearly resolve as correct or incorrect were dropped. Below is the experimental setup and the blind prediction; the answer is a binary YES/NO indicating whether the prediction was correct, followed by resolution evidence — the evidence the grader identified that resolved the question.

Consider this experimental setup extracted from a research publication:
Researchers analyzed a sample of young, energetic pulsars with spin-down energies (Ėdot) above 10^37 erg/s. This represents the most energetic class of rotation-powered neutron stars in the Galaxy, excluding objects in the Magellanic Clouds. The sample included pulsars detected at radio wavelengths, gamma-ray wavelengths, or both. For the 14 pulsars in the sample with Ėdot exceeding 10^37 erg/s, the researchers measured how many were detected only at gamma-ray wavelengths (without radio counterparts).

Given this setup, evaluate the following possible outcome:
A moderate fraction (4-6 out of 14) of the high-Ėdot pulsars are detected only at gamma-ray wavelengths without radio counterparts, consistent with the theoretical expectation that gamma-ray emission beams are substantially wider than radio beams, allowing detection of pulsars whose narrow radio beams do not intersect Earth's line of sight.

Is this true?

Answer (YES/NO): NO